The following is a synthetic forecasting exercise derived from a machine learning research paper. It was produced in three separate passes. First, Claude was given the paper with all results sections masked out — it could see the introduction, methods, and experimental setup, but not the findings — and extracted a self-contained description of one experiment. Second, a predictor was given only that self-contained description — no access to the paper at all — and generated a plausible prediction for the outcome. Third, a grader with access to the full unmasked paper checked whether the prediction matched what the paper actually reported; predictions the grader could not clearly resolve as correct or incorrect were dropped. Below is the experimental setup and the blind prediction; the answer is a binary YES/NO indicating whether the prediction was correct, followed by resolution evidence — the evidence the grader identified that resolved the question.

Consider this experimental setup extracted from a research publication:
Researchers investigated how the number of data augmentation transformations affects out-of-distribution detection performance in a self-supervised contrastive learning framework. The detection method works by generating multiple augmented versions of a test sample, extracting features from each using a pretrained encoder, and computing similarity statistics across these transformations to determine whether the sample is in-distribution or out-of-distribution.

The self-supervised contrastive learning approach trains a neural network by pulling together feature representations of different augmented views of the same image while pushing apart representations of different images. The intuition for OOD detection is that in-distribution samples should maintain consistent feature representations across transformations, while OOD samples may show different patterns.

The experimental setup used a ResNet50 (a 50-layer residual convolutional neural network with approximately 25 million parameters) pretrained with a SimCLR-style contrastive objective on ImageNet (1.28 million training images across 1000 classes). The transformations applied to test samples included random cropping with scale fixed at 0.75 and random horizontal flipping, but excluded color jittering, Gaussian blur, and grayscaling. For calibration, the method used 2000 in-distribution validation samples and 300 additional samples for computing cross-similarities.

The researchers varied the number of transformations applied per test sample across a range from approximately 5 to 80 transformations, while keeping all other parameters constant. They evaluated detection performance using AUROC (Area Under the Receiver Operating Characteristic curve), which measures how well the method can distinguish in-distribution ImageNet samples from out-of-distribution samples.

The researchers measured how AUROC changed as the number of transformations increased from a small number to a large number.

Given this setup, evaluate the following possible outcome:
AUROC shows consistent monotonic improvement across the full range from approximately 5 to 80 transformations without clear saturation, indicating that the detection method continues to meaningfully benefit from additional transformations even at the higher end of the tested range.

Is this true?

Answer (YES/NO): NO